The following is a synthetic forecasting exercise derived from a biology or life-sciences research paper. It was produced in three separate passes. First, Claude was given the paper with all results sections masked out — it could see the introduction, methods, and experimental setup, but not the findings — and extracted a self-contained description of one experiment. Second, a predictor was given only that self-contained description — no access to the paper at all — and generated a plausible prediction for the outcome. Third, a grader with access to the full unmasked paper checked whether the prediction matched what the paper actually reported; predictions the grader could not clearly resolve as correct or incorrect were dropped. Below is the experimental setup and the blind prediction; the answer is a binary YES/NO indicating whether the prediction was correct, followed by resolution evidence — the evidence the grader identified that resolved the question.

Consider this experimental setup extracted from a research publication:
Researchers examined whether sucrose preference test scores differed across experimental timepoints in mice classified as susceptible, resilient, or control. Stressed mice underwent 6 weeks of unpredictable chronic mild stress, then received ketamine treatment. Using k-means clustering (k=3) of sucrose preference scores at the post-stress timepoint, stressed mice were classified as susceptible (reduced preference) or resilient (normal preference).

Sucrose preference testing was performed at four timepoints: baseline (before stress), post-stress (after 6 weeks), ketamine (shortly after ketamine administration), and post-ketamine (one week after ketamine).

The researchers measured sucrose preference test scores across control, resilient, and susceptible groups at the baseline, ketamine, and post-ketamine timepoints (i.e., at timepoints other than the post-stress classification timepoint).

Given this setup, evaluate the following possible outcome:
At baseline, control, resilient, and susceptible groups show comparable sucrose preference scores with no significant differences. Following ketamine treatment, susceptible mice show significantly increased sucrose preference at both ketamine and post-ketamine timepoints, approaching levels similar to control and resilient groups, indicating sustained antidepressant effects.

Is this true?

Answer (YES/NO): YES